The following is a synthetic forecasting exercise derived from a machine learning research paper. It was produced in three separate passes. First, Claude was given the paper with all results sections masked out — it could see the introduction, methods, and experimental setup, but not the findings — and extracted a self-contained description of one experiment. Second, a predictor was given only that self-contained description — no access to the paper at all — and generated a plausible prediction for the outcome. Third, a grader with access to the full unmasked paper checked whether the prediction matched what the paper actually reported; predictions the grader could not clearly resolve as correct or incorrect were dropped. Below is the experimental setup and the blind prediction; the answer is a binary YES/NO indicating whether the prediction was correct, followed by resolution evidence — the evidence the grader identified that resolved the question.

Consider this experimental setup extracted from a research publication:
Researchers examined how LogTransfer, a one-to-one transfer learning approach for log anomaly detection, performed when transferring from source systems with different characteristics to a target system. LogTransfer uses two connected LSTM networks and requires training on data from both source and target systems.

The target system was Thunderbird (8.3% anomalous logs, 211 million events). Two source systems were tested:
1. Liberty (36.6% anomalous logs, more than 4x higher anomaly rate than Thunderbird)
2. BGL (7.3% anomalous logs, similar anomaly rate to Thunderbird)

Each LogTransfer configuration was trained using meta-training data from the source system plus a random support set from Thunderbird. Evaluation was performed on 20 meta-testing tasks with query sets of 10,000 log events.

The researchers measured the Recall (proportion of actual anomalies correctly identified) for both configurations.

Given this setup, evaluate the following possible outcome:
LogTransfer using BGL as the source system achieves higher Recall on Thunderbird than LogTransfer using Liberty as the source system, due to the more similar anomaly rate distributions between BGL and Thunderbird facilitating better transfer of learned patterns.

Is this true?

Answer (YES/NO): NO